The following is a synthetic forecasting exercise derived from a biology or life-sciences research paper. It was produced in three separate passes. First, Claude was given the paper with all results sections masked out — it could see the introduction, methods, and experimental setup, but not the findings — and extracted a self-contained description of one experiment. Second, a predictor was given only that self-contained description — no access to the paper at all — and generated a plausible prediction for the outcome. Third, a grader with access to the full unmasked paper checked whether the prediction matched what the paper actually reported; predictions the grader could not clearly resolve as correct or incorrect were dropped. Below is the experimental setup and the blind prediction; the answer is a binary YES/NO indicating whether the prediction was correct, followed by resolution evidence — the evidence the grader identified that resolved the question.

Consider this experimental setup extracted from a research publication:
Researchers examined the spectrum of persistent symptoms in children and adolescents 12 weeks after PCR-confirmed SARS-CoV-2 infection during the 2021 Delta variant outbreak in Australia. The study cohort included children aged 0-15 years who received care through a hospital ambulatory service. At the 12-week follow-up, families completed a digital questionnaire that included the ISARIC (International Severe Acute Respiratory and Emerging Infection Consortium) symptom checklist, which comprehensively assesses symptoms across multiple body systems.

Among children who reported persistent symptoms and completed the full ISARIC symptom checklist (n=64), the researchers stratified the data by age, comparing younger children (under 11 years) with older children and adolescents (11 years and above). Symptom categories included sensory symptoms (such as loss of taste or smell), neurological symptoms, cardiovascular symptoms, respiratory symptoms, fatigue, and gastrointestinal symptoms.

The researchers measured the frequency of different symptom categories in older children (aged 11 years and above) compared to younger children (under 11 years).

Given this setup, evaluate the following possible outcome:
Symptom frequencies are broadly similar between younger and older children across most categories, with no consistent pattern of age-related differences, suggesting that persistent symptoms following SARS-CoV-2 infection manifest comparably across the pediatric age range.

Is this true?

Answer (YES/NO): NO